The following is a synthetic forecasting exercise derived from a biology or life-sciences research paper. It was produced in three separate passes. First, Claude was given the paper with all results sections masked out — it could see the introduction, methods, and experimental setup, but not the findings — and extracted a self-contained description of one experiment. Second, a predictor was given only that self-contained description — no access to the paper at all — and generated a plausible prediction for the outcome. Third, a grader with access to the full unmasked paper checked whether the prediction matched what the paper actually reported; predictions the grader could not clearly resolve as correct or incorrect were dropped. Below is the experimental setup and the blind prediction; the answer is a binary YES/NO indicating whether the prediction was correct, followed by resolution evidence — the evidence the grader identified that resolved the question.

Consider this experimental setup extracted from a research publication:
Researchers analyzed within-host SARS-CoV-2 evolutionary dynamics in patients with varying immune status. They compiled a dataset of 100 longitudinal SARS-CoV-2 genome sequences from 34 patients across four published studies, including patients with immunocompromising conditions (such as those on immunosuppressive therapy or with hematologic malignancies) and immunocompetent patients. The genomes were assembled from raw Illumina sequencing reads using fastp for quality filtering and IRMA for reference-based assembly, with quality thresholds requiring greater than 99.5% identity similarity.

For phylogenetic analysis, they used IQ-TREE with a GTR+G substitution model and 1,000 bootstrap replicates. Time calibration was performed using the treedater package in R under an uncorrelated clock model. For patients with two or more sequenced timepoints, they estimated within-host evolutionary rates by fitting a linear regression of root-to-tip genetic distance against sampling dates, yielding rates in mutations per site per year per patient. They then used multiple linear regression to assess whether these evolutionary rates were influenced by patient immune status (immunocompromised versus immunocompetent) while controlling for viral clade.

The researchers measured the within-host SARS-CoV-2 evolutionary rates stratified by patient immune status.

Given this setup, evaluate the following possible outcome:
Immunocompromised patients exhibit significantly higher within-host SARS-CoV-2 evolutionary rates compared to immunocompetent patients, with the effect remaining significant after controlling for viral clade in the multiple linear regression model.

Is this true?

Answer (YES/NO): YES